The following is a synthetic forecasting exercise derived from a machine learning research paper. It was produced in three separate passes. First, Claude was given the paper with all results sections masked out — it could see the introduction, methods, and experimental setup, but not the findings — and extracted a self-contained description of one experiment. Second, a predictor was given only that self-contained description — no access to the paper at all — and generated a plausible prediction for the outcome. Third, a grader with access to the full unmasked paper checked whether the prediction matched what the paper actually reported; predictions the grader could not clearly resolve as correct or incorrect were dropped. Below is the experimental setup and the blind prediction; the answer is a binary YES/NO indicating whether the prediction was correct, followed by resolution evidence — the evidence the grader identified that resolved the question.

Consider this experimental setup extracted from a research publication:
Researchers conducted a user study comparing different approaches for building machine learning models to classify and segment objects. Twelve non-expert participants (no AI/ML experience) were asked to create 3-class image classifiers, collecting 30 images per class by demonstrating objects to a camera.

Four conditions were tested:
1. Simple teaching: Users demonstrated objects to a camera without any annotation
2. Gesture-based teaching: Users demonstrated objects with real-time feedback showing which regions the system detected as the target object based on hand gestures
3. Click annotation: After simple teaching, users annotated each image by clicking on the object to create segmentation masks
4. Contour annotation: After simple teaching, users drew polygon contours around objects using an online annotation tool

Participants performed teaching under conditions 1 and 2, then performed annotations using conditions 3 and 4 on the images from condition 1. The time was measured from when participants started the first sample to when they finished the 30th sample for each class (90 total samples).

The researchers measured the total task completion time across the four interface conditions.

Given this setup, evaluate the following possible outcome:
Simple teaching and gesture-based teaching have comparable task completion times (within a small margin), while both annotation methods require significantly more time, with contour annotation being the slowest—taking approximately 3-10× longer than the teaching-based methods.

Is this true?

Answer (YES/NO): NO